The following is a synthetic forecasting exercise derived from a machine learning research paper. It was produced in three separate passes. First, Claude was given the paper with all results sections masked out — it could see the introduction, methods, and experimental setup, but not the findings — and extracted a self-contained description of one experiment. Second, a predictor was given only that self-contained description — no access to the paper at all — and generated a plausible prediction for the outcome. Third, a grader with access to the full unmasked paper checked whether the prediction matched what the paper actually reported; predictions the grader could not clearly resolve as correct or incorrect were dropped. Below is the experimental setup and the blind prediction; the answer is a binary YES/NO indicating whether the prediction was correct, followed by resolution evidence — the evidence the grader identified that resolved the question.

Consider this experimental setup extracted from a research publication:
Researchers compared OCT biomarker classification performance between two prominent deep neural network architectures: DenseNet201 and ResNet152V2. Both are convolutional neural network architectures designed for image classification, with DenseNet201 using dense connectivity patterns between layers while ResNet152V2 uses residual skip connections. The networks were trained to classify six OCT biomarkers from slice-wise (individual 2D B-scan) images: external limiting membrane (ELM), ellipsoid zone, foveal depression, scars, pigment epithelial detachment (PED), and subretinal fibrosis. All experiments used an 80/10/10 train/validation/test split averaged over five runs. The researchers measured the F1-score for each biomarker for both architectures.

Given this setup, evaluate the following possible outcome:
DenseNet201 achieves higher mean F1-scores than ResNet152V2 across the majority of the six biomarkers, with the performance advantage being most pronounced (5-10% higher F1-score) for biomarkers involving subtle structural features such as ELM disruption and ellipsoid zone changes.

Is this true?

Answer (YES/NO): NO